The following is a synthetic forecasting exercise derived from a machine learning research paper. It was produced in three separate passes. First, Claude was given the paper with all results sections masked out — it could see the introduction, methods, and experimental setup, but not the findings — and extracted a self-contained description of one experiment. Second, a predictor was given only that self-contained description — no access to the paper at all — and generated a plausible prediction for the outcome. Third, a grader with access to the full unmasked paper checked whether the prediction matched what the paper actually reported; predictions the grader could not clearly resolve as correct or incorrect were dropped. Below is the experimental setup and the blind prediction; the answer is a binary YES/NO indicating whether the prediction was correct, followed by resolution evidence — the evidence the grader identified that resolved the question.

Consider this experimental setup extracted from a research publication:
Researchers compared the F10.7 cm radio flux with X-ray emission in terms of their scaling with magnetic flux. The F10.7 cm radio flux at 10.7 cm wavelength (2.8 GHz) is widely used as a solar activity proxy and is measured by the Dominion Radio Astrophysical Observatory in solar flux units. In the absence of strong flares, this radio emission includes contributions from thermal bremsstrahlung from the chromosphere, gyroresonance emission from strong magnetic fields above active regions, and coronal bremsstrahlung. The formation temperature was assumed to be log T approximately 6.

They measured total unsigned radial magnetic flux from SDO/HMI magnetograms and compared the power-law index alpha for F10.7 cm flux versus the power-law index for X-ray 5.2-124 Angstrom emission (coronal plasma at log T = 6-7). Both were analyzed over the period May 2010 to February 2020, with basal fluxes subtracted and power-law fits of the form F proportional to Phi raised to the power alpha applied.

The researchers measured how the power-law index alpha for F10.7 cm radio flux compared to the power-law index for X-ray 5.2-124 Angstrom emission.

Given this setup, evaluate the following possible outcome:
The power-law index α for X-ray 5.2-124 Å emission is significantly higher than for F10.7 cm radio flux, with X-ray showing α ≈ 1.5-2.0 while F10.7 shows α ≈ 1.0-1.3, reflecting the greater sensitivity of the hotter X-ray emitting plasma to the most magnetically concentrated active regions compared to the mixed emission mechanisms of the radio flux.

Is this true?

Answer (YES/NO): NO